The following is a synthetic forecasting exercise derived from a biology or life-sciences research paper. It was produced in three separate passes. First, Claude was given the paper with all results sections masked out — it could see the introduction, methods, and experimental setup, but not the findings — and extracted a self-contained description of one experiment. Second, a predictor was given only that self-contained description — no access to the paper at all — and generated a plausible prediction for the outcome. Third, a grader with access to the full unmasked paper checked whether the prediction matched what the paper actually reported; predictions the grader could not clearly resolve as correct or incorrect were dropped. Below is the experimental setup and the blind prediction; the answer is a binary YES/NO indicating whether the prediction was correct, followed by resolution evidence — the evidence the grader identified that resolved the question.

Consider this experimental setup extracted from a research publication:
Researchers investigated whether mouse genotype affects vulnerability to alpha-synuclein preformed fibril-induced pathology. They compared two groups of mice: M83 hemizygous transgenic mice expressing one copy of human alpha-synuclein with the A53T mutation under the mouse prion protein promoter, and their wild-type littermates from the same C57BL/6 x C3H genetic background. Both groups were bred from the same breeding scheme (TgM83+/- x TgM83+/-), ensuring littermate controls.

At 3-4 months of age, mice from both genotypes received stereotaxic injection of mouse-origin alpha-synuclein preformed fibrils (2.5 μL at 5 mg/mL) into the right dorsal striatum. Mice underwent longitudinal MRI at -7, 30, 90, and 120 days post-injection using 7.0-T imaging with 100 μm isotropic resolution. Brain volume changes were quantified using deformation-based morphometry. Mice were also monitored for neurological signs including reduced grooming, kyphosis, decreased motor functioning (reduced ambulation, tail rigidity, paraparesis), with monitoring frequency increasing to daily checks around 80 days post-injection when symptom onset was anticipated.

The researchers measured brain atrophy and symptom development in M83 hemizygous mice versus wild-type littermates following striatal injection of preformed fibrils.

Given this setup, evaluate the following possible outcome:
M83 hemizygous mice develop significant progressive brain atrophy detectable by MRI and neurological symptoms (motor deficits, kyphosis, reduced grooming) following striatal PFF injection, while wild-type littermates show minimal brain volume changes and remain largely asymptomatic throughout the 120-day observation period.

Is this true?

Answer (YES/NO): NO